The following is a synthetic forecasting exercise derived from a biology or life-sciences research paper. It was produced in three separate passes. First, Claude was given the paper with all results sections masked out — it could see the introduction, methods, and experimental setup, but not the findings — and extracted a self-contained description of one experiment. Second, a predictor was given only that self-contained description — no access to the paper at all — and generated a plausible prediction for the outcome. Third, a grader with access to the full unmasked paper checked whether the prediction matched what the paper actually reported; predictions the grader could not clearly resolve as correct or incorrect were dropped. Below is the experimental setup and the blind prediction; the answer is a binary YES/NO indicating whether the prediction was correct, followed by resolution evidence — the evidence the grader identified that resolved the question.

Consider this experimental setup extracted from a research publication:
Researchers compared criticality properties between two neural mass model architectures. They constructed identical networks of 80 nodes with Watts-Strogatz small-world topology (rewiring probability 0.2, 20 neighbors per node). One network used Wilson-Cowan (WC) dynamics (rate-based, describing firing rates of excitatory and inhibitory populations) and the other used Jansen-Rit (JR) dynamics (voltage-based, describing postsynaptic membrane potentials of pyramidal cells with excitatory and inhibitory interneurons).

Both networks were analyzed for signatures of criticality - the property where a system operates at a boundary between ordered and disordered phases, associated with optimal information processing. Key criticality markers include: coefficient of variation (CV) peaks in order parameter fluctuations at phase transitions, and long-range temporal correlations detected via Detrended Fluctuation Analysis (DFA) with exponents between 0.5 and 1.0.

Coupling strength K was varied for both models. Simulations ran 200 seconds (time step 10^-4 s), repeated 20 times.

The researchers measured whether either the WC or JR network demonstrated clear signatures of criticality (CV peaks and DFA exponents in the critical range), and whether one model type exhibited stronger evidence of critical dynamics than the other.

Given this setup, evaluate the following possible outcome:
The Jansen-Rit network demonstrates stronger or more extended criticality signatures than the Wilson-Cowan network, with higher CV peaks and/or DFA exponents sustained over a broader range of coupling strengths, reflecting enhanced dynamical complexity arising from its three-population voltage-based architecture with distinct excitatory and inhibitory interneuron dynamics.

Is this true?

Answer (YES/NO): NO